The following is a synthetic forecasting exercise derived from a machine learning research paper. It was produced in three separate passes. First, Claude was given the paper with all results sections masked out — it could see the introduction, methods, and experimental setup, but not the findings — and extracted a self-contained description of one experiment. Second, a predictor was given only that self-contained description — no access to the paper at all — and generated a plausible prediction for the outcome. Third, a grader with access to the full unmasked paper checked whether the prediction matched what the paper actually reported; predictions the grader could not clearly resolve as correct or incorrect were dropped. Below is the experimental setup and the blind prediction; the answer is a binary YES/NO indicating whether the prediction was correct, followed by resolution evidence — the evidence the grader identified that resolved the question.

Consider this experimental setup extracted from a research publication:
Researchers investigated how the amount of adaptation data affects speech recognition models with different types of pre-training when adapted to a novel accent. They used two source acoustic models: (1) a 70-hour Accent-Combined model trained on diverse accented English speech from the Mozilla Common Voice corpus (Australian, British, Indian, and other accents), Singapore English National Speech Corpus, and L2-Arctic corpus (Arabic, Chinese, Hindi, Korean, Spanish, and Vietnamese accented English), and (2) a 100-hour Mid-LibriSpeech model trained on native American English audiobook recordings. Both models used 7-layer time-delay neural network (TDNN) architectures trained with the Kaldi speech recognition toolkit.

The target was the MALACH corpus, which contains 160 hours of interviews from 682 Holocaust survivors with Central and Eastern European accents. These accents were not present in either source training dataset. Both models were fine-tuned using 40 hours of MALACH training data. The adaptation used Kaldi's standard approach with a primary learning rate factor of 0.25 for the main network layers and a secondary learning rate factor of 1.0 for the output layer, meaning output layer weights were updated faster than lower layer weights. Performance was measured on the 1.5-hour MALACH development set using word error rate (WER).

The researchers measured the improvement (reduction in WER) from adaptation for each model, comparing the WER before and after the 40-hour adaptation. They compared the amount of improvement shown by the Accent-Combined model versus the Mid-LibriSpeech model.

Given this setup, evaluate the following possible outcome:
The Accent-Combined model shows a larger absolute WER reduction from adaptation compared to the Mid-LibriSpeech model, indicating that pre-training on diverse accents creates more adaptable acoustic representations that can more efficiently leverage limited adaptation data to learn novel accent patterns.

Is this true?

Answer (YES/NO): NO